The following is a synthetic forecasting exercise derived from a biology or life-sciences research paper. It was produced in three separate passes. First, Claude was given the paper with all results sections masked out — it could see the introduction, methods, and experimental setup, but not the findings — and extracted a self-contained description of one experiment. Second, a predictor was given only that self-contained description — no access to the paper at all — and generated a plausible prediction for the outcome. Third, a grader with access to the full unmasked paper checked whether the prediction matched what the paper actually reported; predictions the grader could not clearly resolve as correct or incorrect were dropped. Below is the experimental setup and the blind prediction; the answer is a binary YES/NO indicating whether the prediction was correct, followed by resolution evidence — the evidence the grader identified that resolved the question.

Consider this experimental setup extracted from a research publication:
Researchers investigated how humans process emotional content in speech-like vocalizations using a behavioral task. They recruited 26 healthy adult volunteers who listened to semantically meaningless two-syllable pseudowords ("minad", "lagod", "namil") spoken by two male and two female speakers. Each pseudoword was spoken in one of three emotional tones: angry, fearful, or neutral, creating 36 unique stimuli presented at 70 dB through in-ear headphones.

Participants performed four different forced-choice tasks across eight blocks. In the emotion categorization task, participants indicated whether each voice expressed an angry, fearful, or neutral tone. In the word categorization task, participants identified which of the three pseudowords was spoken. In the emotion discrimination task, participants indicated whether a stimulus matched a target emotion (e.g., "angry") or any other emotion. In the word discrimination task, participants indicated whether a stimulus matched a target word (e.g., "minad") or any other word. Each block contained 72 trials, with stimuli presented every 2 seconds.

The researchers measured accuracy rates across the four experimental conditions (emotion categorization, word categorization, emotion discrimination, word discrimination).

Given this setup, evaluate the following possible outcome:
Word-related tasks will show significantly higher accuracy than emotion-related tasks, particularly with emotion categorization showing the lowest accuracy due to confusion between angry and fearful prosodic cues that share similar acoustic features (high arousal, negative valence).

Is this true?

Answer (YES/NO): NO